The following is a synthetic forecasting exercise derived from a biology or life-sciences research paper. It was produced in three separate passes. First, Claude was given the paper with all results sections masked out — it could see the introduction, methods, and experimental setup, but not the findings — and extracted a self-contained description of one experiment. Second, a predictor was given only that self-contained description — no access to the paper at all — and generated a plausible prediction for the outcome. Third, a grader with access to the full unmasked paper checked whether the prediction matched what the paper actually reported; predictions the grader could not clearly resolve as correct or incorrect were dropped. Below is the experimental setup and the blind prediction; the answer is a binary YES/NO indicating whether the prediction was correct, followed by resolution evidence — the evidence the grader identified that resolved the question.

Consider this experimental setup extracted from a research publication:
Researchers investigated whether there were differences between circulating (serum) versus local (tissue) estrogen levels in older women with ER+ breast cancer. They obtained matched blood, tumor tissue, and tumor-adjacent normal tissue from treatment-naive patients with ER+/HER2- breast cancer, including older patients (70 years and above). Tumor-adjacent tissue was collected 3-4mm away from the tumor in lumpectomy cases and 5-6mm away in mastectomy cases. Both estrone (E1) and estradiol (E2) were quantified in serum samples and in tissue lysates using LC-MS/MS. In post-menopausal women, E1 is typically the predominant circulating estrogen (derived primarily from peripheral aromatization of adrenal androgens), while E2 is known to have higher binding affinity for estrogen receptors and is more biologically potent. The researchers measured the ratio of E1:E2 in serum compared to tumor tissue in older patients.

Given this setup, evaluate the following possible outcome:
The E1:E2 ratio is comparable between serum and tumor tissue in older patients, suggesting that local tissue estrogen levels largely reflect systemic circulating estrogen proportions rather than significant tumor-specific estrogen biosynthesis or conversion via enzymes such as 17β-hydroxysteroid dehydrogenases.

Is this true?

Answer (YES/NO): NO